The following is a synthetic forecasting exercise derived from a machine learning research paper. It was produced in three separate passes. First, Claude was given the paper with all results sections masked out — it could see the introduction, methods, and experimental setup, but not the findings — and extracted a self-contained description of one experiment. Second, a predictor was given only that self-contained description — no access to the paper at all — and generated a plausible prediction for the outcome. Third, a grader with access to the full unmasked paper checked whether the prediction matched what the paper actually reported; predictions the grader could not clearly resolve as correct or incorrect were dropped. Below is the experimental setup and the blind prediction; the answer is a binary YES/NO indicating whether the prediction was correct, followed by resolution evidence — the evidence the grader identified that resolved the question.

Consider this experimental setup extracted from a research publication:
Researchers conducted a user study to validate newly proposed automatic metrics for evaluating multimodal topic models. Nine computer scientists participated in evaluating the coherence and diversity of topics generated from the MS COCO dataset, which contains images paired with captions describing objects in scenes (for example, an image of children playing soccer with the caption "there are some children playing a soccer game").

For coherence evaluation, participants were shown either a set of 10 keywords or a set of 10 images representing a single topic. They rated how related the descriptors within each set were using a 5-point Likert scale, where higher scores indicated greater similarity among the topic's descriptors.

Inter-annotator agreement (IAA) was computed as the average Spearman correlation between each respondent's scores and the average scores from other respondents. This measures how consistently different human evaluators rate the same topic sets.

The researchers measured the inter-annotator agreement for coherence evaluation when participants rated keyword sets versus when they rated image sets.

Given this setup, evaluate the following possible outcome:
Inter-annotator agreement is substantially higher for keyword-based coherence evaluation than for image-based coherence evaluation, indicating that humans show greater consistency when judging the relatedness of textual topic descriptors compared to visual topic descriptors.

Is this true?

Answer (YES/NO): NO